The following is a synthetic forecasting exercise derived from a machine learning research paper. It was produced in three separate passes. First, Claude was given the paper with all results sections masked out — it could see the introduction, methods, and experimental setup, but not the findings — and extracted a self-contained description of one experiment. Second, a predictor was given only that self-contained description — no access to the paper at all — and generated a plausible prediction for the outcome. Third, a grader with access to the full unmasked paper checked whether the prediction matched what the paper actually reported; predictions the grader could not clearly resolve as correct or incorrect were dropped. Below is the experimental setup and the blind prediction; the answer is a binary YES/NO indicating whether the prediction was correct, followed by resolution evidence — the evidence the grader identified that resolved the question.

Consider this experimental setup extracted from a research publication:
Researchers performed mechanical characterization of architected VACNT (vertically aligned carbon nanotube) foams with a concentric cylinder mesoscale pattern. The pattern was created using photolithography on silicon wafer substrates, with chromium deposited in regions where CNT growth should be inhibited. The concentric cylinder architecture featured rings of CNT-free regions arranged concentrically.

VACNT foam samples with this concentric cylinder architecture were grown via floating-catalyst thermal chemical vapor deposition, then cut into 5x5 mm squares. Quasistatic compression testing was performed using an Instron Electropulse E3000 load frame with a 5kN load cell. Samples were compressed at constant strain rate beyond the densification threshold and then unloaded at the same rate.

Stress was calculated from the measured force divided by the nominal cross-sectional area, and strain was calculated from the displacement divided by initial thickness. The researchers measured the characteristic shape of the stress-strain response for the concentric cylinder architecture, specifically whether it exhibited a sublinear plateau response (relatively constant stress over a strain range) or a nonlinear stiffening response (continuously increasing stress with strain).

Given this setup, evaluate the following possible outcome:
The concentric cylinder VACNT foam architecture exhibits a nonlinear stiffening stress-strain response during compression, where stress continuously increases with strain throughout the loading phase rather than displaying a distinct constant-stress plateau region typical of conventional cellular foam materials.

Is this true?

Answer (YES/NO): NO